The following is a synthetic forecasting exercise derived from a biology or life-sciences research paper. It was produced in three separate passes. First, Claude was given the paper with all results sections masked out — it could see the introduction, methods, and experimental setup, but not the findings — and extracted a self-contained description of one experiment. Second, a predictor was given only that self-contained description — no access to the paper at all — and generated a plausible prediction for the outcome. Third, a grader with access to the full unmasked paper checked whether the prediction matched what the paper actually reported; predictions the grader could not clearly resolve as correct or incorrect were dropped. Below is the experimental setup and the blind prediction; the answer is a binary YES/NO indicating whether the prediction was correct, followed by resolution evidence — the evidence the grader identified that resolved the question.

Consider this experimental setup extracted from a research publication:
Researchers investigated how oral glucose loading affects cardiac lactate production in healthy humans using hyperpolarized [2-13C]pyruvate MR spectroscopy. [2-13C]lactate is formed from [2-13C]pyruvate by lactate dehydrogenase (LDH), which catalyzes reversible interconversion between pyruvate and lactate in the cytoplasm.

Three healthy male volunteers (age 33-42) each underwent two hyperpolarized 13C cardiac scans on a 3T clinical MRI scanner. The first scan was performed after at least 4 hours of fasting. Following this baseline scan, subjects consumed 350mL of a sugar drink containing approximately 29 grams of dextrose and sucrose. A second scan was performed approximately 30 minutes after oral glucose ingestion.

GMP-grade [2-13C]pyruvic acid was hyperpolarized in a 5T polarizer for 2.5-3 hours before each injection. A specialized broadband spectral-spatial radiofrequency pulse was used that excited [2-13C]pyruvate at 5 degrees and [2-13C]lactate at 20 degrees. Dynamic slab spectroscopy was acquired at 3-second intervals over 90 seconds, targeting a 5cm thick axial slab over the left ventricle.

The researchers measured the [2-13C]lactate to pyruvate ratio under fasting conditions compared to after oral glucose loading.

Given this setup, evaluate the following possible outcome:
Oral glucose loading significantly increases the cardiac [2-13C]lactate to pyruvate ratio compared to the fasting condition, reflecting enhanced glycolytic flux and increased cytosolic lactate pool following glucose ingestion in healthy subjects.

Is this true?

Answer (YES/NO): YES